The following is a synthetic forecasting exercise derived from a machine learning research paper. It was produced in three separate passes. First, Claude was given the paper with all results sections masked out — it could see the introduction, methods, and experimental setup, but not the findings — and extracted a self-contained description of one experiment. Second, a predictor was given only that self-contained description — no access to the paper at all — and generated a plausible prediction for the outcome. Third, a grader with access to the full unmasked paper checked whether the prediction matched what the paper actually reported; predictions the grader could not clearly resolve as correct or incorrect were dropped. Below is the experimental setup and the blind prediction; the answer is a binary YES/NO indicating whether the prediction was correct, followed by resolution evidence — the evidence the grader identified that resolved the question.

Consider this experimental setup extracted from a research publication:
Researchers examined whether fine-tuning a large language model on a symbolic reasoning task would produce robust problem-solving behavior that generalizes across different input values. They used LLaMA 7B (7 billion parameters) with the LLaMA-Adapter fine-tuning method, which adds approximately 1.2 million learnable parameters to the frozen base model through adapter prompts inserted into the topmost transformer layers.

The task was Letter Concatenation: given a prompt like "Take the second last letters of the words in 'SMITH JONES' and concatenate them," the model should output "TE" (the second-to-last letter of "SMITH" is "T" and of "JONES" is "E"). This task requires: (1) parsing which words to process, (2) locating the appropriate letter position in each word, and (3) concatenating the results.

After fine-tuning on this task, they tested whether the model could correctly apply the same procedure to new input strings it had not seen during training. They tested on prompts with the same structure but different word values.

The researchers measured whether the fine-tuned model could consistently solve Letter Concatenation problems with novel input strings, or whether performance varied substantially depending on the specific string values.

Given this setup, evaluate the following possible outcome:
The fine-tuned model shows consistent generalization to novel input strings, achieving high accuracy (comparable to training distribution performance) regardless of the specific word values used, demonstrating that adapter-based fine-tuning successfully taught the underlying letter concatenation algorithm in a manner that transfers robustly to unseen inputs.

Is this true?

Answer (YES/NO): NO